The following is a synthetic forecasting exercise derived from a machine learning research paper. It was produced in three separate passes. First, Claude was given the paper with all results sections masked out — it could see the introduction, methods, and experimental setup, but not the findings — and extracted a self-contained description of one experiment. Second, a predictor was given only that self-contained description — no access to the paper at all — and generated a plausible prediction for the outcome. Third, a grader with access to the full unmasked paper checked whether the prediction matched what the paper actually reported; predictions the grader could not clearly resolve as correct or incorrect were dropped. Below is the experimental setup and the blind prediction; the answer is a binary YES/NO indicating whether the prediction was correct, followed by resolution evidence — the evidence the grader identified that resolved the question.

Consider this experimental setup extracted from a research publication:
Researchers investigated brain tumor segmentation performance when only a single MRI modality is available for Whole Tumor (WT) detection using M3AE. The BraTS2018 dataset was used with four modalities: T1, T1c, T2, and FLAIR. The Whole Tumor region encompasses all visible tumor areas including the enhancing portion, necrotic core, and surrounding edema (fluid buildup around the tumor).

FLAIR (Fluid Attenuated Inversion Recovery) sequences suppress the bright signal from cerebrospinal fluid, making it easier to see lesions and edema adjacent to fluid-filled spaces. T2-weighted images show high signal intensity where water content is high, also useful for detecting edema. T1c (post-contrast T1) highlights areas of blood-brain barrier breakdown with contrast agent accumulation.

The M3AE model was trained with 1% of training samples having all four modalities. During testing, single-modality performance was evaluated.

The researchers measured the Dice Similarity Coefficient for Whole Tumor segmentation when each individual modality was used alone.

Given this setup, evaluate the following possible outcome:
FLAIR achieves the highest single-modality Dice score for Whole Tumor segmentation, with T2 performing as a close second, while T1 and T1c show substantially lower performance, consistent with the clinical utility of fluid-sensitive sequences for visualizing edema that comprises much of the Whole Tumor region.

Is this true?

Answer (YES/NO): YES